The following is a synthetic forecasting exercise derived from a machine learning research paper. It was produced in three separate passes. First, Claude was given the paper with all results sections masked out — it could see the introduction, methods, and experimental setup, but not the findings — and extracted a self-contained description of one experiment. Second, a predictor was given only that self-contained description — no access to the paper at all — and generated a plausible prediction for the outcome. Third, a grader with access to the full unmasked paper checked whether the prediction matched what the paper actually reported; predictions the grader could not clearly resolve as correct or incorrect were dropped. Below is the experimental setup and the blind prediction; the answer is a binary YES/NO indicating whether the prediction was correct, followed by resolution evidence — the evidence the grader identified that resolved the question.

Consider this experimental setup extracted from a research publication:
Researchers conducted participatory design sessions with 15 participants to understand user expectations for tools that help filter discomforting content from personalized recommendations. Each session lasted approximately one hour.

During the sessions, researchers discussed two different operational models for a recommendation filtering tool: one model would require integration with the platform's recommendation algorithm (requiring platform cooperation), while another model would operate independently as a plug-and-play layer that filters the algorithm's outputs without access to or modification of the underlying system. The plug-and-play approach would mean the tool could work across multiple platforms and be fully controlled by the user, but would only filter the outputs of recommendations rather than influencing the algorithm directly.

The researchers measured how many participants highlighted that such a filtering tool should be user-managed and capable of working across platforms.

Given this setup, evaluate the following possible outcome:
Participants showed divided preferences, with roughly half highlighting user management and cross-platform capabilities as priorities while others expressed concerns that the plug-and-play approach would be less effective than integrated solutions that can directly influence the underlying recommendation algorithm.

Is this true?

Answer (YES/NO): NO